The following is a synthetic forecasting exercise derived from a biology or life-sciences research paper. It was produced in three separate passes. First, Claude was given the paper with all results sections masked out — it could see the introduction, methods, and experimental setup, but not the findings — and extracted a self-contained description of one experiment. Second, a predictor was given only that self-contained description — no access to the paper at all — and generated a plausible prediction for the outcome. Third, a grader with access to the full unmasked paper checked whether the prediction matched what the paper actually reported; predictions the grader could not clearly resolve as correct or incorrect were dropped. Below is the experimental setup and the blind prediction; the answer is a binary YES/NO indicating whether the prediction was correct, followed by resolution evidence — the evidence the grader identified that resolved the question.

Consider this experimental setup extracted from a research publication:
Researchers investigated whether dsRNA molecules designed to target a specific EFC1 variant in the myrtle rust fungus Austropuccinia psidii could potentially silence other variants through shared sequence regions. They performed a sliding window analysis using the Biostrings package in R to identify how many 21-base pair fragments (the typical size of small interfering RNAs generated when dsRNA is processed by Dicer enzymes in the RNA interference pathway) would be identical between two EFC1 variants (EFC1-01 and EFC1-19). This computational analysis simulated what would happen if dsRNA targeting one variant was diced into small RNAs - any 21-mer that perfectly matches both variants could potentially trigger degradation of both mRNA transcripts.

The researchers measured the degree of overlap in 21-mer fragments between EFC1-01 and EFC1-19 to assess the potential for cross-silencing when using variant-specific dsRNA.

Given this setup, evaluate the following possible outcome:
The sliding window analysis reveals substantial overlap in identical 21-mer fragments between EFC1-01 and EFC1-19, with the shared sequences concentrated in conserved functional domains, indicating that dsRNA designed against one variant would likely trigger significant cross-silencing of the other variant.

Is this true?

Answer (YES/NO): NO